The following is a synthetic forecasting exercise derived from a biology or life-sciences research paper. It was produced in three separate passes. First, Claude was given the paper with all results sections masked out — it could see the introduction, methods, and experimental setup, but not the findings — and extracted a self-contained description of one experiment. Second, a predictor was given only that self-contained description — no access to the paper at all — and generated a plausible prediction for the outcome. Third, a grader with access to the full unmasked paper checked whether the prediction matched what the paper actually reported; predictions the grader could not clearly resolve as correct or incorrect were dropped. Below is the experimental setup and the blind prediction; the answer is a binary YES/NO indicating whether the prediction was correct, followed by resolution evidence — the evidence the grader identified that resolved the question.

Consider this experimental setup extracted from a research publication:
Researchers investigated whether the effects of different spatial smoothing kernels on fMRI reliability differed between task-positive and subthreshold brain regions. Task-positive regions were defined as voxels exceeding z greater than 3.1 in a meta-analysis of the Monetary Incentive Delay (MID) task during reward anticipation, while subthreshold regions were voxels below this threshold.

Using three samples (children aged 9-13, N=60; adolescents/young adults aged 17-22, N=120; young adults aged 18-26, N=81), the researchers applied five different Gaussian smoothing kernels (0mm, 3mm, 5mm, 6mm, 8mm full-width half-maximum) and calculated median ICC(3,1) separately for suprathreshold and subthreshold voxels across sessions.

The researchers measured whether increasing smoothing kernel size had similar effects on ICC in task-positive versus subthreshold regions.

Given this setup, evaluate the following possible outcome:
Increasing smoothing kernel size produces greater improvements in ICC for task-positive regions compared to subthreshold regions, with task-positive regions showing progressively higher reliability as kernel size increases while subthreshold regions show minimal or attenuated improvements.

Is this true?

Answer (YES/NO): NO